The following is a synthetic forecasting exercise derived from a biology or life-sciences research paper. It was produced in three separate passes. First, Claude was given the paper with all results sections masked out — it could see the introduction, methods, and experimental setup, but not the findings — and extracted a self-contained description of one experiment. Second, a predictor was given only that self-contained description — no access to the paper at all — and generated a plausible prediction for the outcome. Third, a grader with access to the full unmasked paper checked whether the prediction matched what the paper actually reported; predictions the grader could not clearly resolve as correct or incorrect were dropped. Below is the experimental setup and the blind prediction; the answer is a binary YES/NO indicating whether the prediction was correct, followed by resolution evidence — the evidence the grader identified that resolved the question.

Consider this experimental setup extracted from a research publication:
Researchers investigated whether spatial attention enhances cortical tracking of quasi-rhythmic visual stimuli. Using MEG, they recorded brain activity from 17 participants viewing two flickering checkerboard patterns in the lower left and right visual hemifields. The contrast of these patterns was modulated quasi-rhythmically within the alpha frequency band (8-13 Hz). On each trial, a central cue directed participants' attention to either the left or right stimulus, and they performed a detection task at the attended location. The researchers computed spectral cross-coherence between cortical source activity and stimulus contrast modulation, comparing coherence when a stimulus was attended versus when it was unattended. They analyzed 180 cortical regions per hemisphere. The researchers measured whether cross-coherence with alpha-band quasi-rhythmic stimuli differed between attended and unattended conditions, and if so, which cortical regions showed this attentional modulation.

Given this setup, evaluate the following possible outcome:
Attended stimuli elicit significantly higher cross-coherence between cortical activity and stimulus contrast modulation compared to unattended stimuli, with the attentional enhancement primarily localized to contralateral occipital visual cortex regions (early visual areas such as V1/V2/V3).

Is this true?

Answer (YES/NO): NO